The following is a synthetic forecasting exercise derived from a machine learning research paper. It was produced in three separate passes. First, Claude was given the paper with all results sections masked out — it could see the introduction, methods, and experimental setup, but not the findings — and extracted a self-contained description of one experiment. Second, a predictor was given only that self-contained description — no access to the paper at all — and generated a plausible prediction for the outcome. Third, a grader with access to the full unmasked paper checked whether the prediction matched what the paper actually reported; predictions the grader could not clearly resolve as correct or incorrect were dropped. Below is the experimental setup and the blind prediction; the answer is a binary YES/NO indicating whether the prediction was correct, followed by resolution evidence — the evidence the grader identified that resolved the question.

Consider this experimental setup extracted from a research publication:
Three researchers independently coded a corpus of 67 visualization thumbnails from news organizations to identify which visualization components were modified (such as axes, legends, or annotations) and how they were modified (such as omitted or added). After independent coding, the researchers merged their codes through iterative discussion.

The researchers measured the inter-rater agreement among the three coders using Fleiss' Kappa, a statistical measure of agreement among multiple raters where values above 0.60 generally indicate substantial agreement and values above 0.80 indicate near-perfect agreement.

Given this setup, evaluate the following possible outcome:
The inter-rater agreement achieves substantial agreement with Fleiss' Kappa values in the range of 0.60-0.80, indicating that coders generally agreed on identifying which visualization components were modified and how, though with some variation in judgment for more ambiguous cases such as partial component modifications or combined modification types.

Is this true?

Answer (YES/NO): YES